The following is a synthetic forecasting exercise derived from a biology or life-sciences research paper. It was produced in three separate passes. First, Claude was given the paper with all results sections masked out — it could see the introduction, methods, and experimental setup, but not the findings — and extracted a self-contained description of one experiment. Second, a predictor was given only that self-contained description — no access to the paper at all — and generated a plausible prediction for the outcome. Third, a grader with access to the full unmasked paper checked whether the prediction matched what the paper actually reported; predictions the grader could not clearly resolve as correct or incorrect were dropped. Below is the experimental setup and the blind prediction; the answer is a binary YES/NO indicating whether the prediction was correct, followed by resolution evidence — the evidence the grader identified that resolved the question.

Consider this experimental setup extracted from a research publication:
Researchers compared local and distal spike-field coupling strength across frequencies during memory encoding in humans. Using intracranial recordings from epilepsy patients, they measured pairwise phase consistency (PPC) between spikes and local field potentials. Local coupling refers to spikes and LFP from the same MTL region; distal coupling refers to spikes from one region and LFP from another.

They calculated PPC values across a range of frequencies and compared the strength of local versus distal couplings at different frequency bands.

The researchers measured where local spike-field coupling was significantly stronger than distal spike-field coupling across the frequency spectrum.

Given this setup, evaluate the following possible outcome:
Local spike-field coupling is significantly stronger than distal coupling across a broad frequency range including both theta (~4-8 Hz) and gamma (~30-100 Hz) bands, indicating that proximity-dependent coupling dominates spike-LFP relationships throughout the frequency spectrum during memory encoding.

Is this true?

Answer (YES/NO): NO